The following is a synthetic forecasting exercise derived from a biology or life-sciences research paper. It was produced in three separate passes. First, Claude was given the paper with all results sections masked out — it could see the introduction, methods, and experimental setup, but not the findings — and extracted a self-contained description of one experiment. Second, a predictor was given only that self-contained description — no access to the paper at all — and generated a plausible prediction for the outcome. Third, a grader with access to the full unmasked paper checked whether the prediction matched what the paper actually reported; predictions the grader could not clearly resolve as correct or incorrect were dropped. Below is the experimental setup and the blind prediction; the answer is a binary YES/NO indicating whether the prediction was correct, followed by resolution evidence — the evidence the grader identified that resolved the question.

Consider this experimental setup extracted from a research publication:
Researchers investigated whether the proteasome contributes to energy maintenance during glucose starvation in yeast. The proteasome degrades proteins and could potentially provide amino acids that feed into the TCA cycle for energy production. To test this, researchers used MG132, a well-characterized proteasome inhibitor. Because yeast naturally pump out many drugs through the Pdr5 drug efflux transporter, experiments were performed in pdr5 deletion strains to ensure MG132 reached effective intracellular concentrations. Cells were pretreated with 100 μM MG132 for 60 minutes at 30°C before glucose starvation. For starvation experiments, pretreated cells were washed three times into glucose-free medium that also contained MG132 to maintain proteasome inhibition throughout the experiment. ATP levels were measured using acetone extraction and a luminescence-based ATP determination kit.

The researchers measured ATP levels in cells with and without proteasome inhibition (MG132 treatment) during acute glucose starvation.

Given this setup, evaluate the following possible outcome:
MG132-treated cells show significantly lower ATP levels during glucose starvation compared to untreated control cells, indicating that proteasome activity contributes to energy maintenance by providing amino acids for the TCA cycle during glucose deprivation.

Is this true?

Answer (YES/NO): NO